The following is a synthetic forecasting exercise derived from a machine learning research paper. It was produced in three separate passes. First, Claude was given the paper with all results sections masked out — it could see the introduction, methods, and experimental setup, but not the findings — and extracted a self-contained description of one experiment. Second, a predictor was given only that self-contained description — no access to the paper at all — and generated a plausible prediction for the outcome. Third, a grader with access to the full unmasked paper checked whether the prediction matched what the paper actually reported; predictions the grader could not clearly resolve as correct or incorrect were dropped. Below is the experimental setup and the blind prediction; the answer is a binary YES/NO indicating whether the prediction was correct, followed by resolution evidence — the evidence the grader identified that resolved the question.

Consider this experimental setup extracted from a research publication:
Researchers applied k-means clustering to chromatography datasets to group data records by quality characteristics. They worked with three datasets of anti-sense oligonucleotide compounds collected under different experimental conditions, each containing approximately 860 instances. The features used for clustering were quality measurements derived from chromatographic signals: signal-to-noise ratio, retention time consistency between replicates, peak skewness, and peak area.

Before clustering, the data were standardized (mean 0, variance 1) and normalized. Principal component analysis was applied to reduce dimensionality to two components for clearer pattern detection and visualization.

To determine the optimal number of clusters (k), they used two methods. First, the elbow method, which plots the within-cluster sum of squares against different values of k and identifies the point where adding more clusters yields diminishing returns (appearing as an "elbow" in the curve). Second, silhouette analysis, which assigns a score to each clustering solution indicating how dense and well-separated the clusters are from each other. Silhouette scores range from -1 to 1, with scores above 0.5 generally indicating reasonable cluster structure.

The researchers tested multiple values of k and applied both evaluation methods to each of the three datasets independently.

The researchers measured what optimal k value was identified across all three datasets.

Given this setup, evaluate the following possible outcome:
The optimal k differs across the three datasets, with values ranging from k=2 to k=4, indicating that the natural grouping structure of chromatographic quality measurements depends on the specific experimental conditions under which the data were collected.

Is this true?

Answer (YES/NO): NO